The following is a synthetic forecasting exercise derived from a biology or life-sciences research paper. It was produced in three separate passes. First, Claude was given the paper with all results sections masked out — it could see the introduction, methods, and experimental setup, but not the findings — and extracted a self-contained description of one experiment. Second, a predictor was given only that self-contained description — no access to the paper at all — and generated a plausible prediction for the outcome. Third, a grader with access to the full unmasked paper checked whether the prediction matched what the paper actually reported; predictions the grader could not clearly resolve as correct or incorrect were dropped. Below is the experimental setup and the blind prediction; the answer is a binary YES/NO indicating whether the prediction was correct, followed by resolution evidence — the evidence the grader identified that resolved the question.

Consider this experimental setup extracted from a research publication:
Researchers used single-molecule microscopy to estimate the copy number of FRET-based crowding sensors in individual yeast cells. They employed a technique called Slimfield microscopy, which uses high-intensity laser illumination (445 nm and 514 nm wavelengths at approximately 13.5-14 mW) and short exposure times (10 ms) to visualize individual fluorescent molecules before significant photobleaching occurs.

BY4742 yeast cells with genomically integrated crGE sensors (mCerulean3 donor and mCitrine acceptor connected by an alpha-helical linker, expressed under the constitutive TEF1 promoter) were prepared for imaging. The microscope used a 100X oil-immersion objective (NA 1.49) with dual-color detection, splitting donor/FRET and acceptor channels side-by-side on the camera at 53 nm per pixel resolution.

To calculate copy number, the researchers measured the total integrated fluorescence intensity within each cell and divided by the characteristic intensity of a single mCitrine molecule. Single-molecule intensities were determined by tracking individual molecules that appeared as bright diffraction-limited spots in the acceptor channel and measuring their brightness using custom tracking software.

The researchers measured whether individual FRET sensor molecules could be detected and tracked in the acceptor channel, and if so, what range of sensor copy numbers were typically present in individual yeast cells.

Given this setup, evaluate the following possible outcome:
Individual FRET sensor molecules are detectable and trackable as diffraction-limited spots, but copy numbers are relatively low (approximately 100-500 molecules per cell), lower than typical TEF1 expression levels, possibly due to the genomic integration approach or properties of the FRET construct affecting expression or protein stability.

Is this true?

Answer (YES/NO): NO